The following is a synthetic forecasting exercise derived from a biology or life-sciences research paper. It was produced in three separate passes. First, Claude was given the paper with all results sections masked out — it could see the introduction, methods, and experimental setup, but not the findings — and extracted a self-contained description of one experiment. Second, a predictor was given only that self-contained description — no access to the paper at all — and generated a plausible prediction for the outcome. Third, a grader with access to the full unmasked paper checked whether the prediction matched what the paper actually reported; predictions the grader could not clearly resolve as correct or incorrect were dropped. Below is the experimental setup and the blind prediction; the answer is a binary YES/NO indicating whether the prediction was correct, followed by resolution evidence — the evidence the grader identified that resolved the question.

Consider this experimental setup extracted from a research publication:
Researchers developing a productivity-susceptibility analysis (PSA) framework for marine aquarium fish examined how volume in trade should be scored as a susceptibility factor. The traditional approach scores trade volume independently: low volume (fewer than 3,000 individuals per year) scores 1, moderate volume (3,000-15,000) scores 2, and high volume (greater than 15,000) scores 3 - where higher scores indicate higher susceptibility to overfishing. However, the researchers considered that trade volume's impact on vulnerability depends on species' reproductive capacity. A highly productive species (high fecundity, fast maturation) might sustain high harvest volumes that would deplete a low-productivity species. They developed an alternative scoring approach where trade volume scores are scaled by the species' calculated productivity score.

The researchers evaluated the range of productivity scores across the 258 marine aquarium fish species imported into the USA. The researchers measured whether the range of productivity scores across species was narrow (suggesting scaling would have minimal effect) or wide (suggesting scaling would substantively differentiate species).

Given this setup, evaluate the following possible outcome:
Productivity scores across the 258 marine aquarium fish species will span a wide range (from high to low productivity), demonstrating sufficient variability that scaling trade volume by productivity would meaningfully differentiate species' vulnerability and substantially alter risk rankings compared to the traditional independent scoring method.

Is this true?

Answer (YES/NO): NO